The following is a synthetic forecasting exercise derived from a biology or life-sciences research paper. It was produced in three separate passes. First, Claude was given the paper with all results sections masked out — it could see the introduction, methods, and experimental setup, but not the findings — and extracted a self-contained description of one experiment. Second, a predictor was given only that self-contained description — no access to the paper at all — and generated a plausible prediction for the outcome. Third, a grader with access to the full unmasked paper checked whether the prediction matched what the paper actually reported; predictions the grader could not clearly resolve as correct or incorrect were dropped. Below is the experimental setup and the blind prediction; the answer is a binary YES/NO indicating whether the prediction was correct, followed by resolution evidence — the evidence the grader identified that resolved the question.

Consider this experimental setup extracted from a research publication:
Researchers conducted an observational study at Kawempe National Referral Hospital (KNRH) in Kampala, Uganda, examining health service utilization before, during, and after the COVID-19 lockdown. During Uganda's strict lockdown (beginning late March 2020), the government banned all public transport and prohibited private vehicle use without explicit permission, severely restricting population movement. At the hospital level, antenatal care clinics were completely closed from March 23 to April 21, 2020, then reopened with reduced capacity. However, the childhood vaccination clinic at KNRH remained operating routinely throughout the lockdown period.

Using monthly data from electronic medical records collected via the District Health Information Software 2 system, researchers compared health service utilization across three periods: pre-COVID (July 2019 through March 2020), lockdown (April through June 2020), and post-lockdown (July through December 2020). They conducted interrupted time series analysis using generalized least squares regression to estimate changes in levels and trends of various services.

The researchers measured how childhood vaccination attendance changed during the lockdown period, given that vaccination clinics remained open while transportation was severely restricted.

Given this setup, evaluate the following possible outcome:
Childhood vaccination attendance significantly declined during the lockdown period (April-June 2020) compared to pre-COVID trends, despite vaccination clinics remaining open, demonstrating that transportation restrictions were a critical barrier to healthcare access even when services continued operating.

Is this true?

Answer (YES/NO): NO